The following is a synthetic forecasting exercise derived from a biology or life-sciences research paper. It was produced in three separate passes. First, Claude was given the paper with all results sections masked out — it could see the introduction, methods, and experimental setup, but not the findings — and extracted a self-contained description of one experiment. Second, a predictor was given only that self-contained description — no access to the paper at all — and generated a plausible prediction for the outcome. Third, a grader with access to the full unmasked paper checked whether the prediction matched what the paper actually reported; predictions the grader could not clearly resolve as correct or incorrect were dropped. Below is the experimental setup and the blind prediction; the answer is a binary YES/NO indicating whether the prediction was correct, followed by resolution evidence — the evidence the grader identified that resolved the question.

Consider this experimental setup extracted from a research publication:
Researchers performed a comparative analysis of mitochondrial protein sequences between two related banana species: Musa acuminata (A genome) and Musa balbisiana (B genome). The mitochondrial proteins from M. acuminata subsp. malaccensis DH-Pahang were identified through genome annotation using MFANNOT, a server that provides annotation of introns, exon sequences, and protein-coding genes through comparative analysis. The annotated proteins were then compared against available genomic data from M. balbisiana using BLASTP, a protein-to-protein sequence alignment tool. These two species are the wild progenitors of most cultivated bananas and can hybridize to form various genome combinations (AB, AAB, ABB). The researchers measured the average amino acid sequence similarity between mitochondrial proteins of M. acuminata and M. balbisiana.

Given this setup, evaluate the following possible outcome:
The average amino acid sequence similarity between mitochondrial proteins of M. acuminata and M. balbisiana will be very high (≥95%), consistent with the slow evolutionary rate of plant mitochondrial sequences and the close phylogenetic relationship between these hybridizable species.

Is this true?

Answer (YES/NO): YES